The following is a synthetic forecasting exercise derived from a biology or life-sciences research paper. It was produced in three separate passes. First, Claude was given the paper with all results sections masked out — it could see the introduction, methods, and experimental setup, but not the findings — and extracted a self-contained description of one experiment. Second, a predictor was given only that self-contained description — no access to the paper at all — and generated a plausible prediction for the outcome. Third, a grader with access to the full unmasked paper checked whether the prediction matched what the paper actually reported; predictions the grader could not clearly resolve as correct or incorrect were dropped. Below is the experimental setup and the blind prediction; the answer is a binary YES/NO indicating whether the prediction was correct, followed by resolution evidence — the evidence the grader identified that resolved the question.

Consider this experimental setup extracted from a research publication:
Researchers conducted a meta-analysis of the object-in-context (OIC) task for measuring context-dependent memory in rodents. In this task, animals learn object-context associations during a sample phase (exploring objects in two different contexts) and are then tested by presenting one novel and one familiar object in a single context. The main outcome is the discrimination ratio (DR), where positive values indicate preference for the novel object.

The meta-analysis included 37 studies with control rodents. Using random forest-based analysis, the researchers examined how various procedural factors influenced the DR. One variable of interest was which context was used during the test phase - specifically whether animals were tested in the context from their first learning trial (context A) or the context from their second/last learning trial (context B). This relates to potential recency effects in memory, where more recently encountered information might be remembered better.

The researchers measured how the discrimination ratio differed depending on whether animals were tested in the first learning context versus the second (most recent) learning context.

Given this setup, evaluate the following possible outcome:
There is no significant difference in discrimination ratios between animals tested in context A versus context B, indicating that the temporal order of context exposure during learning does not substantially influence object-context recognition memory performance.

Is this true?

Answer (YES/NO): NO